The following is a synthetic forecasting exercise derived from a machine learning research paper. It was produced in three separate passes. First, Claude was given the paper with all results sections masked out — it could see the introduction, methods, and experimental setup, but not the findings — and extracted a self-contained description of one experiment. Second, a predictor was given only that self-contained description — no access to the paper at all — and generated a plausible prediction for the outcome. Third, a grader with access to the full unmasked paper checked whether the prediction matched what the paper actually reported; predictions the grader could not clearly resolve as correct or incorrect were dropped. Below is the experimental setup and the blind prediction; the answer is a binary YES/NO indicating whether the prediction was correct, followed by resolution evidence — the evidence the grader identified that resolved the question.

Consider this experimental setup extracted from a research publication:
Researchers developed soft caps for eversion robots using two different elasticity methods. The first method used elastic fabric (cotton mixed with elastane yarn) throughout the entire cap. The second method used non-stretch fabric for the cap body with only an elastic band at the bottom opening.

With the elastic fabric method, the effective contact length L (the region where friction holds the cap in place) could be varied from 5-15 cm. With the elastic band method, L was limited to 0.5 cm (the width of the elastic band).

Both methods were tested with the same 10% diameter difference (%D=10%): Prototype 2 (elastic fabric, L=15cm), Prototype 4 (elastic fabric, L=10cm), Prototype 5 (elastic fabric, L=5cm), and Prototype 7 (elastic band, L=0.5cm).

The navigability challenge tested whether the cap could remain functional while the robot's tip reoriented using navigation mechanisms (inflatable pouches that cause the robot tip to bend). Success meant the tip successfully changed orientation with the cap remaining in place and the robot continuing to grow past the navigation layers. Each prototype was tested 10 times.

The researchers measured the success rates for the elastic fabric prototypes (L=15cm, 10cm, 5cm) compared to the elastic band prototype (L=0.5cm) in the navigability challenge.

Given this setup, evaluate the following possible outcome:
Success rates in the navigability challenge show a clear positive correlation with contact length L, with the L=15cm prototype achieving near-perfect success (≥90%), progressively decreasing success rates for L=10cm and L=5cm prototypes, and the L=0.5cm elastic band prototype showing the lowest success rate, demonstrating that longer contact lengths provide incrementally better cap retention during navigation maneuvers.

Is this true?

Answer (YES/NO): NO